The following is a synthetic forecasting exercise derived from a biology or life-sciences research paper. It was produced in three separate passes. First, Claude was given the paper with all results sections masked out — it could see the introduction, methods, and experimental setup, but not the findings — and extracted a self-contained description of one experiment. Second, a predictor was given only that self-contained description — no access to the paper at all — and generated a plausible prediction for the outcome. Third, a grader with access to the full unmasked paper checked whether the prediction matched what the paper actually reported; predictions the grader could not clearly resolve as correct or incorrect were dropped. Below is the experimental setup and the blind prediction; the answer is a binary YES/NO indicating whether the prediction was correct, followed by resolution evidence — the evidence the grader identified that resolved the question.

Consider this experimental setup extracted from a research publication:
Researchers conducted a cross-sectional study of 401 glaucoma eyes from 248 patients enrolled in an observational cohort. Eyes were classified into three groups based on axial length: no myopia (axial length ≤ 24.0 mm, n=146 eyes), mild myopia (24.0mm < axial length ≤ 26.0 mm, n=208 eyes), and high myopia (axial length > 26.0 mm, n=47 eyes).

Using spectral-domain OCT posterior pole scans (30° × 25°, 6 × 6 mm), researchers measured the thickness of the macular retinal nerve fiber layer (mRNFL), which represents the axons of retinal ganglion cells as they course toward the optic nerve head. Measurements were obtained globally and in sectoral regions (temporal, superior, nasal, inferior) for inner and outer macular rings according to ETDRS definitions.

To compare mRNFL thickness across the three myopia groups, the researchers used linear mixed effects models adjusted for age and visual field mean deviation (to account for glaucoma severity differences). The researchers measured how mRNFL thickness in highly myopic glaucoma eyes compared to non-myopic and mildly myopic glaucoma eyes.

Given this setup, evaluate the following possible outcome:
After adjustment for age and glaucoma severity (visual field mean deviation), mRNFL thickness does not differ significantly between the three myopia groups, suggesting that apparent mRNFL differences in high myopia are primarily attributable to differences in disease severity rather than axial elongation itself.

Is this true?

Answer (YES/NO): NO